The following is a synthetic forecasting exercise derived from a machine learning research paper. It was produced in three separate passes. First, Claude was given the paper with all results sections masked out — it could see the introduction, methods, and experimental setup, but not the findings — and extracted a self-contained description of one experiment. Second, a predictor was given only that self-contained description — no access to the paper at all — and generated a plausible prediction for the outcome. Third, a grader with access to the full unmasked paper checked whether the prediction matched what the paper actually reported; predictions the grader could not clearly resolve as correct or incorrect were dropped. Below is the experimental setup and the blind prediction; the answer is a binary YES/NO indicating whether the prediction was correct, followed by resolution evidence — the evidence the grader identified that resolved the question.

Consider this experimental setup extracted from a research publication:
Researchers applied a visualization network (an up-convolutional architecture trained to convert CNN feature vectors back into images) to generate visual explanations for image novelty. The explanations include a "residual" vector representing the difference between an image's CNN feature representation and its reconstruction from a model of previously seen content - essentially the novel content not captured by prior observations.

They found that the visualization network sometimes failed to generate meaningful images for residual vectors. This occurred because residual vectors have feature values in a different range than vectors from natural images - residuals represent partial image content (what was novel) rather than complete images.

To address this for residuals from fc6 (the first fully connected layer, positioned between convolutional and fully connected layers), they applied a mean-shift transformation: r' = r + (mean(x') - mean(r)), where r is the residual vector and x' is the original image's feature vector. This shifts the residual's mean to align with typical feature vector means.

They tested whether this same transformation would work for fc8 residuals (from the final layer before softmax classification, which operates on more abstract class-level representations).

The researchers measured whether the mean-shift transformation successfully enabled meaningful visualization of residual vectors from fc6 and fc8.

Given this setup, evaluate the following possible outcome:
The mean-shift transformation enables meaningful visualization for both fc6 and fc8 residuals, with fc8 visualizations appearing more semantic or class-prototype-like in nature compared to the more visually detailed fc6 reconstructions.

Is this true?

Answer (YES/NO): NO